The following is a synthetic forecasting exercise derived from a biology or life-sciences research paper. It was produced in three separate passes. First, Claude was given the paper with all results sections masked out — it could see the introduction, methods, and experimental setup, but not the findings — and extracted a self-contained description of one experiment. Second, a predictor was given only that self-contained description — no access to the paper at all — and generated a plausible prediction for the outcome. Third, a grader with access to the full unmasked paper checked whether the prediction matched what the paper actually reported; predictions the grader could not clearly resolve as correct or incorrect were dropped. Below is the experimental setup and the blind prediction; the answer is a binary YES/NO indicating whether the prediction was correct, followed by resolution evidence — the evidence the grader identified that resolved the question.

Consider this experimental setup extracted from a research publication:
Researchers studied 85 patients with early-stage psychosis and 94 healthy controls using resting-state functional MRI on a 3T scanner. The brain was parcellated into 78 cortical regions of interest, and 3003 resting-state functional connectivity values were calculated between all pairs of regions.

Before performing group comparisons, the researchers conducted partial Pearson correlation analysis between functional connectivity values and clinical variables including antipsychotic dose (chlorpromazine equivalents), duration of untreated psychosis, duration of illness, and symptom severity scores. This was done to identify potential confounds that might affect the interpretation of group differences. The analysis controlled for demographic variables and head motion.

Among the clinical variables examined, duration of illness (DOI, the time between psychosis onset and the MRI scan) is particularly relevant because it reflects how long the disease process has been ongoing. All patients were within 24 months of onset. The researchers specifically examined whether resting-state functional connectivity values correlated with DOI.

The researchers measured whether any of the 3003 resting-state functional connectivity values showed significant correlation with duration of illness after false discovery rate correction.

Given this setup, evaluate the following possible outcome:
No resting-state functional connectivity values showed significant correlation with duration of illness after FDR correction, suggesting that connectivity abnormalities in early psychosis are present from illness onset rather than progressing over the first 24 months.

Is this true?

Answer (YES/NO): YES